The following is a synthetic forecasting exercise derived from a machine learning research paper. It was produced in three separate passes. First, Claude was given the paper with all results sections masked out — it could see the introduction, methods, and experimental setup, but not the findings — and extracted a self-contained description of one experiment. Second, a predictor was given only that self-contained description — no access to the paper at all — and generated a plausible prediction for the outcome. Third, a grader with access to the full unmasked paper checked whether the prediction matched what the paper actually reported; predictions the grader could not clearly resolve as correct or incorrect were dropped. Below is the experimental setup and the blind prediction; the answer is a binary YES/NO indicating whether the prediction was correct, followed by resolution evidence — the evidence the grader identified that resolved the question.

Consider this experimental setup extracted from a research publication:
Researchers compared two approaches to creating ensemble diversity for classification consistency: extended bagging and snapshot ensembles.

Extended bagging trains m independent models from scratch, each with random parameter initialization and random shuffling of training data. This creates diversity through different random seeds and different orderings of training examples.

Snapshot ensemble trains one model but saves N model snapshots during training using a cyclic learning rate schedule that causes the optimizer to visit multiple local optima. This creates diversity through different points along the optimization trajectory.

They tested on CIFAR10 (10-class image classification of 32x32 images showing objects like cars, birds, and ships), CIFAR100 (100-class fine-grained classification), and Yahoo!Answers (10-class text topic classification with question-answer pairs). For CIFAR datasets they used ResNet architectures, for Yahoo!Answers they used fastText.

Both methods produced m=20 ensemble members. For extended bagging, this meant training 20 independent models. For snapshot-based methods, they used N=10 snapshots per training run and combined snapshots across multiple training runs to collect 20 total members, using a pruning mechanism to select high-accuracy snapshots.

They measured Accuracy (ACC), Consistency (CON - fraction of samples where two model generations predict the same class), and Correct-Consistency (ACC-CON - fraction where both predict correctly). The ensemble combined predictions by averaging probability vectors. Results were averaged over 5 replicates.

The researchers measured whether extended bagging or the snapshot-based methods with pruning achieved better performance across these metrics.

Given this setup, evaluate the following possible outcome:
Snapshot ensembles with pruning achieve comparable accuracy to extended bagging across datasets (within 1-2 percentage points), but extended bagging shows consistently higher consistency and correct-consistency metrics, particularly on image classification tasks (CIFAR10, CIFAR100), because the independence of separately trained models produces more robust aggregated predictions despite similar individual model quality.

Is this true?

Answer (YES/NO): NO